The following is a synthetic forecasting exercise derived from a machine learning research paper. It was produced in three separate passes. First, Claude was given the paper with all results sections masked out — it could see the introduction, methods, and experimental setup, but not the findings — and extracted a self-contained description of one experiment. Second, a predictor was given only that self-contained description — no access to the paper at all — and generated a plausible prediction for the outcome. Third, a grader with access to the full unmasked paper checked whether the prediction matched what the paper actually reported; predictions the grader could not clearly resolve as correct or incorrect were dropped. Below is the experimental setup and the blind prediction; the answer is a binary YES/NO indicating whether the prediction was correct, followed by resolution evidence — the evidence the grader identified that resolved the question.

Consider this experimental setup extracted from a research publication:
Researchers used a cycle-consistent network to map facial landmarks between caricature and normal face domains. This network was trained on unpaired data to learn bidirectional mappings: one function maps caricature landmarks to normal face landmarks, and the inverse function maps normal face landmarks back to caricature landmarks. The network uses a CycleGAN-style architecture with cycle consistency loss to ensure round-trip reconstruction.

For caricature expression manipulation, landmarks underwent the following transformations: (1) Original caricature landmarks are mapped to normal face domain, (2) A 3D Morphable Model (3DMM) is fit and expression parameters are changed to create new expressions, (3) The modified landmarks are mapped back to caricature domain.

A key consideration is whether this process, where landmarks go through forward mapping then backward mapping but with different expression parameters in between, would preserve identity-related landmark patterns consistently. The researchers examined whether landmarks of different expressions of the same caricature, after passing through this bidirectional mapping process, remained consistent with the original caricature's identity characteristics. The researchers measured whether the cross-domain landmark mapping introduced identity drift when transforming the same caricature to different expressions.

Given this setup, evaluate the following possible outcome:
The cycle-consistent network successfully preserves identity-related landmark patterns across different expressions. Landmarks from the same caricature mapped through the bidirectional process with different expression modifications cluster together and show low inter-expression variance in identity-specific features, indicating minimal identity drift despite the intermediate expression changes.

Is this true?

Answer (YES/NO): NO